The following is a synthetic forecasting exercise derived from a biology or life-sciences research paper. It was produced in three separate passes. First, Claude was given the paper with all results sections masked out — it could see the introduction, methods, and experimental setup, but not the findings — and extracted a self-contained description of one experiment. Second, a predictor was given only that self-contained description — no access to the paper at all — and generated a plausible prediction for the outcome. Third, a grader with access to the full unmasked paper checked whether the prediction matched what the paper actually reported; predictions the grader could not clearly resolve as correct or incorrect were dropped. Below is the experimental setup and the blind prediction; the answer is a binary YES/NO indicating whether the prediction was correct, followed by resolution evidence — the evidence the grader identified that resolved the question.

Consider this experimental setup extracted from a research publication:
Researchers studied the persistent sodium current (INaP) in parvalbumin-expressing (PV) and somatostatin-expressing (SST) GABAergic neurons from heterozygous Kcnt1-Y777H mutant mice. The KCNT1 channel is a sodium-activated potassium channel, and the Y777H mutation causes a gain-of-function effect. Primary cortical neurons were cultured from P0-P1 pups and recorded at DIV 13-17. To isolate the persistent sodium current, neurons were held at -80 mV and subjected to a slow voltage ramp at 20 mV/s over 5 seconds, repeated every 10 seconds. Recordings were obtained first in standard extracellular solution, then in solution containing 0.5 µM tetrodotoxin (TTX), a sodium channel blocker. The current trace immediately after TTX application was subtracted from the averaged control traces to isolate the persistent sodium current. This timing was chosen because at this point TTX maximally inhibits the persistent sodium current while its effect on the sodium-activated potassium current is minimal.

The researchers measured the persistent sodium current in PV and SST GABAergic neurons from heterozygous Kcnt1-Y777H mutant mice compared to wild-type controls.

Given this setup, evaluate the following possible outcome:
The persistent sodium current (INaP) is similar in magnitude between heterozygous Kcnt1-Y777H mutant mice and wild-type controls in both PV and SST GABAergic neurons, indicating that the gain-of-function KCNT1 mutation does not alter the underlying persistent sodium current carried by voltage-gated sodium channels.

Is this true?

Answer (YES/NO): NO